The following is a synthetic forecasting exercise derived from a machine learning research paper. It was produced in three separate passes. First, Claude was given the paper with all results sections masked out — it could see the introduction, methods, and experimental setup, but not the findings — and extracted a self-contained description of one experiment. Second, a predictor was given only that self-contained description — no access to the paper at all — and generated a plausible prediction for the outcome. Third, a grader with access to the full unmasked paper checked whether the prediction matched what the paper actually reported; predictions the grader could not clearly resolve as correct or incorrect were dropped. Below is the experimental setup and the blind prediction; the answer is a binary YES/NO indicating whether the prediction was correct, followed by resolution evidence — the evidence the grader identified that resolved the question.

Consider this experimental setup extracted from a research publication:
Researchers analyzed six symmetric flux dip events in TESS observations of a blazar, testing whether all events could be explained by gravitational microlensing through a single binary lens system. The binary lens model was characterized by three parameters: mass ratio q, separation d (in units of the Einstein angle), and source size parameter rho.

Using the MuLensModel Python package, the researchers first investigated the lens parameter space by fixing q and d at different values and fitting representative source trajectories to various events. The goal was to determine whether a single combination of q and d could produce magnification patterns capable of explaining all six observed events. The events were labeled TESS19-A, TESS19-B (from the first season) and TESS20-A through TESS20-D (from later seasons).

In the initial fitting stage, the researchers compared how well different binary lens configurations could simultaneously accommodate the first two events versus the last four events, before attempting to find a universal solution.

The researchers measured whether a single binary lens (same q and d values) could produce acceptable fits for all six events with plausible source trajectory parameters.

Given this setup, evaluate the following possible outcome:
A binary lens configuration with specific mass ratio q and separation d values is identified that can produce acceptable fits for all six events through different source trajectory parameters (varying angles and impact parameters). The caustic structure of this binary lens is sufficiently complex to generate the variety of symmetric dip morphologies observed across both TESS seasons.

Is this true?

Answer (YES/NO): YES